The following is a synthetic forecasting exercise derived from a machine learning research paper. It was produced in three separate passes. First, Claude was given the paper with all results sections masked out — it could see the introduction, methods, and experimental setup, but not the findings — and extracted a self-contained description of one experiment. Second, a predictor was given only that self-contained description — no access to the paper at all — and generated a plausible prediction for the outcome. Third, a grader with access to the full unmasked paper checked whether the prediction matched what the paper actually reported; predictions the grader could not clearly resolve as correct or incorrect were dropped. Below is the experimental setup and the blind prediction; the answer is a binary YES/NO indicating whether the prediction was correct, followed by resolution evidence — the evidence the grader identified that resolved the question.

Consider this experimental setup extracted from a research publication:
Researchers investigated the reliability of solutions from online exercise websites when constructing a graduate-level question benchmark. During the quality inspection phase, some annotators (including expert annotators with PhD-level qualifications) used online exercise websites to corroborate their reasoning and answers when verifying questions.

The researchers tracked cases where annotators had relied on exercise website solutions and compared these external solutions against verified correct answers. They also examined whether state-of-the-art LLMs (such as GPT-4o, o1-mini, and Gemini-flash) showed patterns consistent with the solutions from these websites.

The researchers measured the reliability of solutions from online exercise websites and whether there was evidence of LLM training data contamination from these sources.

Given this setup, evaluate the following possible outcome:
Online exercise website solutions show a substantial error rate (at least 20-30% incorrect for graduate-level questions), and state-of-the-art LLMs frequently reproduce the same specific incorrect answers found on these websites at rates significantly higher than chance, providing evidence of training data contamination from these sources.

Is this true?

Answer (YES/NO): NO